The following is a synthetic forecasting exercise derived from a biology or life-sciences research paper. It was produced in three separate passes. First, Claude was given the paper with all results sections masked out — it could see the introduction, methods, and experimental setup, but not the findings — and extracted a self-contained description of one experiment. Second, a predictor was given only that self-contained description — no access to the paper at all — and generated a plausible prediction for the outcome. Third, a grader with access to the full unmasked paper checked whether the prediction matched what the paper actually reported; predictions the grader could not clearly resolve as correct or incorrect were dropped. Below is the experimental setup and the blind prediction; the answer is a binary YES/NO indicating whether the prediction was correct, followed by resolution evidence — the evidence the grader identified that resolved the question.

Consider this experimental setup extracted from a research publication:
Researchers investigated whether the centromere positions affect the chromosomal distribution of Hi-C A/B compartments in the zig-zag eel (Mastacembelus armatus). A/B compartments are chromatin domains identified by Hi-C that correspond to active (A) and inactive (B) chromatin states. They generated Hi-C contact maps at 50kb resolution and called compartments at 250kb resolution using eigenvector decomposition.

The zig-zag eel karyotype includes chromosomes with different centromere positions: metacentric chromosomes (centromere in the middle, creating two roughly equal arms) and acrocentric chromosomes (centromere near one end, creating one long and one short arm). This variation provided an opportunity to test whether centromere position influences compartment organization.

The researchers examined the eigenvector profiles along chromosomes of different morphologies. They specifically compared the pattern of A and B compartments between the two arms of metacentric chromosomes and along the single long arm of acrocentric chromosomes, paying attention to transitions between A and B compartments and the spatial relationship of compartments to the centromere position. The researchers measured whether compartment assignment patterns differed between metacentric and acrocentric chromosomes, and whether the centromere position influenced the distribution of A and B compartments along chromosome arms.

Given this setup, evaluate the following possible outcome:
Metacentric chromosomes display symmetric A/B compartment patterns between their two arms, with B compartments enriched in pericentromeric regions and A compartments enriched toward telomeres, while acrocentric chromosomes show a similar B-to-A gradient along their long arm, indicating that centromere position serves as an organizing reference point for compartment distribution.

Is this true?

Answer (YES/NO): NO